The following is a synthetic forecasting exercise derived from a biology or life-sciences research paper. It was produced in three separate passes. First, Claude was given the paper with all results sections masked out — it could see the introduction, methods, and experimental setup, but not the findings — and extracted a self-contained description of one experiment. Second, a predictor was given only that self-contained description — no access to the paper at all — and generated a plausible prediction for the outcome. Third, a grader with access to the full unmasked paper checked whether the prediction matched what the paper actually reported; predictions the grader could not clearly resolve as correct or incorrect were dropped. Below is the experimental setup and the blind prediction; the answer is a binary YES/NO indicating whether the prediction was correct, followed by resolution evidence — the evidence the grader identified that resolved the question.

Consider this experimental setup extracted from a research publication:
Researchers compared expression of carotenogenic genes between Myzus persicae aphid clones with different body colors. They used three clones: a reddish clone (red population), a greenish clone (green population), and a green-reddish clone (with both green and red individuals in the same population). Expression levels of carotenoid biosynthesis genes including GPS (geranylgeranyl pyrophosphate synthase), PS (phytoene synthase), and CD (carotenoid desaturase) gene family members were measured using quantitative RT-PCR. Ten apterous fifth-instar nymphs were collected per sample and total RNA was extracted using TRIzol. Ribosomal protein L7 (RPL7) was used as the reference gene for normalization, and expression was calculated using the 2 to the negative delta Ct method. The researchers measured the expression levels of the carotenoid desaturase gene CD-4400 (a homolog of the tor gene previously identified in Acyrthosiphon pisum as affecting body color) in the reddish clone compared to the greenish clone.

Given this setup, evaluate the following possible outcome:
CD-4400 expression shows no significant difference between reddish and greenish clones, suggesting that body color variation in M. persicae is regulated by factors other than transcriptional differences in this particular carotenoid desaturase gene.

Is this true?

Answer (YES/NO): NO